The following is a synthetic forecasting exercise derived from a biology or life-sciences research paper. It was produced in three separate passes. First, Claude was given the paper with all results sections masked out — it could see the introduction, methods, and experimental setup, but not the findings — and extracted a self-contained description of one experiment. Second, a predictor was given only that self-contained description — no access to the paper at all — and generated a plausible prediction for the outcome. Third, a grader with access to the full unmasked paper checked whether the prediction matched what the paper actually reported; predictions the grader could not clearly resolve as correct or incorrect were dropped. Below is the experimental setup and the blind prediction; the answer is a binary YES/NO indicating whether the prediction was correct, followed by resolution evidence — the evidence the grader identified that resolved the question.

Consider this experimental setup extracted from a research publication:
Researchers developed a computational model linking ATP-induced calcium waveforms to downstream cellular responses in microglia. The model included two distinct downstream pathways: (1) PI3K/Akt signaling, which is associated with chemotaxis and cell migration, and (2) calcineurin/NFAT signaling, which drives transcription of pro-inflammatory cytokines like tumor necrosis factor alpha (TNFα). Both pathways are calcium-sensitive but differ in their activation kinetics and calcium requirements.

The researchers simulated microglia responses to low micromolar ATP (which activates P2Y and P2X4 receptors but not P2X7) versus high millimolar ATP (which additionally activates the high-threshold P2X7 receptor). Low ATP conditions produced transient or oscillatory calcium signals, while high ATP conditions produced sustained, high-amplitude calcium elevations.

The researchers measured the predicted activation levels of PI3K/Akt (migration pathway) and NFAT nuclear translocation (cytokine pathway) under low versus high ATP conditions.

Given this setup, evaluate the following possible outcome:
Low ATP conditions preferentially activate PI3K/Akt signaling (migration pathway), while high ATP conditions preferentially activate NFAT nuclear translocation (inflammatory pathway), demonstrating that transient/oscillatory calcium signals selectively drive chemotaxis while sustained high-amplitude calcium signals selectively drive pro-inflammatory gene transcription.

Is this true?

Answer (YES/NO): NO